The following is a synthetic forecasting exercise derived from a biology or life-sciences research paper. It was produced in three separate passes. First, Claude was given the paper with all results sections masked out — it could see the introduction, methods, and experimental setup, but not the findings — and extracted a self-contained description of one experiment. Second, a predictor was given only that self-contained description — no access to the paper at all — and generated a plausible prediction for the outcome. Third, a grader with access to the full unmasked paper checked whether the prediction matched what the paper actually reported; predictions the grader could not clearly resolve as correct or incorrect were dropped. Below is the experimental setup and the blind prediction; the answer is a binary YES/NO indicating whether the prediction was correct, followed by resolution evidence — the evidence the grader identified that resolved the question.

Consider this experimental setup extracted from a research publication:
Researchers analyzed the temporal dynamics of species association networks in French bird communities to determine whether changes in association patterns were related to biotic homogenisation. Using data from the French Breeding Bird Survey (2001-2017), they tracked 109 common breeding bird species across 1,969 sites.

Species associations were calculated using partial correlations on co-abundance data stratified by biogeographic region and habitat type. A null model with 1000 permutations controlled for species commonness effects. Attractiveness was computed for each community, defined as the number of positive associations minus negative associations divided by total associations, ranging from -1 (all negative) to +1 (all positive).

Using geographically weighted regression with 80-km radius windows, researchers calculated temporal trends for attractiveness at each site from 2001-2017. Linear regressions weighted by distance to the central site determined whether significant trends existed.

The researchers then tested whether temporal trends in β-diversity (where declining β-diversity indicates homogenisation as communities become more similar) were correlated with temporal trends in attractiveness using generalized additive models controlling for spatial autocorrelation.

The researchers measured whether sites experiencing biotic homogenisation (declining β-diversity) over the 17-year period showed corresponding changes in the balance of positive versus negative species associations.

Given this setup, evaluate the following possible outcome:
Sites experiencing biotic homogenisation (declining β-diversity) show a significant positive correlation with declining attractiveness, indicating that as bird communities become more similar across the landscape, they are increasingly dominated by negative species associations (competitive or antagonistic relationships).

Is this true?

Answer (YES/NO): NO